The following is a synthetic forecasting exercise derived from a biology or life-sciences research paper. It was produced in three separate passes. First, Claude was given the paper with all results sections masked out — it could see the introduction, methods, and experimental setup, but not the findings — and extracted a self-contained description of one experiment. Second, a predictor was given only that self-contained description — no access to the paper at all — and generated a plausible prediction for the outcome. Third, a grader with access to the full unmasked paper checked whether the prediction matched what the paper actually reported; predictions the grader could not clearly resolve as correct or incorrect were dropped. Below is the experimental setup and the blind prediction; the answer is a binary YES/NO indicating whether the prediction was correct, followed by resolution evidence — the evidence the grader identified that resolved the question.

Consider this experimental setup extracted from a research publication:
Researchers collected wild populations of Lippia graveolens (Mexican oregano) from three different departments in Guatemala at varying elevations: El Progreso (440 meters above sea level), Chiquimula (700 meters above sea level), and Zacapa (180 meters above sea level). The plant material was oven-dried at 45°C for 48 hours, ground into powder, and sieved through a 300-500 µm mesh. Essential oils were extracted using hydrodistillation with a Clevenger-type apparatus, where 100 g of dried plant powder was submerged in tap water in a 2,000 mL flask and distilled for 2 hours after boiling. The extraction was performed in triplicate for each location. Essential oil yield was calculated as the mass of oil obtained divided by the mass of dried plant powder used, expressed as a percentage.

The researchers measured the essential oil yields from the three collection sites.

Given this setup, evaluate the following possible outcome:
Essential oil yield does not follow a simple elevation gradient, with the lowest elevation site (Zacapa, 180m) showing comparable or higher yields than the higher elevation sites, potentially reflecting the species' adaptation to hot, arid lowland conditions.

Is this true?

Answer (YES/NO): YES